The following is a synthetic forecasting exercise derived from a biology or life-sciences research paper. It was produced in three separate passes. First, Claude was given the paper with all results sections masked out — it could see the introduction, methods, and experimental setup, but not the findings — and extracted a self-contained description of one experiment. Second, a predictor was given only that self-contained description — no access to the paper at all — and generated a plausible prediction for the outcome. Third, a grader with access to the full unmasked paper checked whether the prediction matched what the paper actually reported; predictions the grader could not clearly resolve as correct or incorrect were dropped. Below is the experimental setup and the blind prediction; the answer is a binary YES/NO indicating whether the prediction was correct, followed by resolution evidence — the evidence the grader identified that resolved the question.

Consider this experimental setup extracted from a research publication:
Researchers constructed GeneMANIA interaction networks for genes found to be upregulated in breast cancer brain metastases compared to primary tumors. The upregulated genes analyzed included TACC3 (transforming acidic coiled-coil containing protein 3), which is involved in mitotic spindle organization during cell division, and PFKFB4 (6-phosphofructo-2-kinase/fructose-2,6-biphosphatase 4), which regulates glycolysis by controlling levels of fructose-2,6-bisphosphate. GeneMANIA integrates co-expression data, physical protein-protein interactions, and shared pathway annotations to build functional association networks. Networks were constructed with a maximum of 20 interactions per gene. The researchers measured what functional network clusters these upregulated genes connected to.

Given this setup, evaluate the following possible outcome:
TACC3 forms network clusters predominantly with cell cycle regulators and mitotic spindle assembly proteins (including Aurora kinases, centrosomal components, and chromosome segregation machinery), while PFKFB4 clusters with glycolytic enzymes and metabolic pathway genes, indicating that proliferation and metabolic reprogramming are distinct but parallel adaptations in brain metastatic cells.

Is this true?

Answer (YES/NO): YES